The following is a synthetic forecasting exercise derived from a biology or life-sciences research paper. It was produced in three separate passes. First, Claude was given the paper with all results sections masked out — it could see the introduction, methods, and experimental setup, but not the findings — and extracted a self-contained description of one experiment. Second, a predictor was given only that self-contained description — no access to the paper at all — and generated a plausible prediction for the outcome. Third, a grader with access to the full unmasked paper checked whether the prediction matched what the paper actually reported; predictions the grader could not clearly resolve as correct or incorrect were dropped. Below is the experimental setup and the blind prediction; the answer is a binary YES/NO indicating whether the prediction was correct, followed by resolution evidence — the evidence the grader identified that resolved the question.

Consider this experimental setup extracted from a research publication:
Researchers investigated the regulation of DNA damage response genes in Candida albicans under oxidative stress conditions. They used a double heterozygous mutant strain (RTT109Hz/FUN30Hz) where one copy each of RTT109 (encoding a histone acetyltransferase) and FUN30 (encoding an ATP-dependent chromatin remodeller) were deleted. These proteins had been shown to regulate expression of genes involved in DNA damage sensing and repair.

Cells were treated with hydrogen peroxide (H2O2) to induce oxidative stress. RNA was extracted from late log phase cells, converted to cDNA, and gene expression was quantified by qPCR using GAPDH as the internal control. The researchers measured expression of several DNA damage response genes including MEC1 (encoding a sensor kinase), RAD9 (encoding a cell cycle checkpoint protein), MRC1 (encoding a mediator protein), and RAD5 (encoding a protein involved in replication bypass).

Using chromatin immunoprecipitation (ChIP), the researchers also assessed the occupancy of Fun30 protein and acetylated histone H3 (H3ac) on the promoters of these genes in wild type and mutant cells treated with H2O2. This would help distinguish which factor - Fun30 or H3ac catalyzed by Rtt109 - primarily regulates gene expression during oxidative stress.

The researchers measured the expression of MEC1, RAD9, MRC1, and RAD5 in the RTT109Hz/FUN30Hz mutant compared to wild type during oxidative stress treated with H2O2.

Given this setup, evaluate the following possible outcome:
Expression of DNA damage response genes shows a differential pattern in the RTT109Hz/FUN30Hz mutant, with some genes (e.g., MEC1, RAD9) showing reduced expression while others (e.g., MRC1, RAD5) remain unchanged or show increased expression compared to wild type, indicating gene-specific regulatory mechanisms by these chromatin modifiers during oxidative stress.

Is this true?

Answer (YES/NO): NO